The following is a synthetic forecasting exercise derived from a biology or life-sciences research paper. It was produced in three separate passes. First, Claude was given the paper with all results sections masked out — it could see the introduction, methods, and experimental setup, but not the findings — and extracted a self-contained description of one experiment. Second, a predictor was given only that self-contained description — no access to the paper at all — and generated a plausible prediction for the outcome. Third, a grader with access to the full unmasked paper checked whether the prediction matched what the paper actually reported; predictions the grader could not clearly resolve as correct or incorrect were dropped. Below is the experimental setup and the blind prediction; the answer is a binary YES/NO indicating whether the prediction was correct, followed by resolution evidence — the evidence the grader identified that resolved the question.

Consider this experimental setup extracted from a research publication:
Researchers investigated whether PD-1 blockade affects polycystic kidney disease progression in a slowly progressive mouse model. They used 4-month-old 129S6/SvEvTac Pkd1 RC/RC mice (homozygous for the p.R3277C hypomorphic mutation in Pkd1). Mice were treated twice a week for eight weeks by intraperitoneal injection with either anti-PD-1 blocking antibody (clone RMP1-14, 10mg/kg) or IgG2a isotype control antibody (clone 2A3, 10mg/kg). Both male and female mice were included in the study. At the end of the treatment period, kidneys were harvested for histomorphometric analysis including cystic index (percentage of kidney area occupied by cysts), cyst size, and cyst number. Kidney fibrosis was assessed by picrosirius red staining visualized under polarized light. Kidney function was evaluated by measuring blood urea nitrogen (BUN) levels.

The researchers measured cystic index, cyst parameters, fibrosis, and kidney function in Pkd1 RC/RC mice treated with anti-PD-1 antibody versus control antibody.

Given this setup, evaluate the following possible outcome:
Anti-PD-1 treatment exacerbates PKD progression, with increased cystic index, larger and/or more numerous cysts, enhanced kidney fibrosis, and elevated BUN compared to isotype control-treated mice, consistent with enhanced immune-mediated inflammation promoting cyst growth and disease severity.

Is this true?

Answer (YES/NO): NO